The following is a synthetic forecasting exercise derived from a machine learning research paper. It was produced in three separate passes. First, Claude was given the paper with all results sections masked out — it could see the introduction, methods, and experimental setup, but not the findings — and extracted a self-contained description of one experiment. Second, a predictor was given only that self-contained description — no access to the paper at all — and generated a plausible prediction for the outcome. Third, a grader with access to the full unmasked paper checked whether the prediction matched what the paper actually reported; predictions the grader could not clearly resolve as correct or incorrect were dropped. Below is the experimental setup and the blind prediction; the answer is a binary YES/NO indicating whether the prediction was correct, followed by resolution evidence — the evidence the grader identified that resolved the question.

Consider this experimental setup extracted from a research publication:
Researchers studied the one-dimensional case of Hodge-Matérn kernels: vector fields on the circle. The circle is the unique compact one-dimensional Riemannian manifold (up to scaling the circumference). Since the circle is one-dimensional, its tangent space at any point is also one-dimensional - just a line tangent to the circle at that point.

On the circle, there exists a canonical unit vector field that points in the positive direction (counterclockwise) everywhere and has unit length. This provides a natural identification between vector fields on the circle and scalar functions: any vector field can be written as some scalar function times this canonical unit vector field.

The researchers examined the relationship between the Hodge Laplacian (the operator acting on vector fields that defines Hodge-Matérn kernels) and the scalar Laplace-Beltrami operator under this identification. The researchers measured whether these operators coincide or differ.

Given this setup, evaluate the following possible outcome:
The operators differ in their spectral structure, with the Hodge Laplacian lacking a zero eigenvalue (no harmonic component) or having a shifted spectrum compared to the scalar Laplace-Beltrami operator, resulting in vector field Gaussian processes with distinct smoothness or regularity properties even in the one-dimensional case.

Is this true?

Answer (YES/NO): NO